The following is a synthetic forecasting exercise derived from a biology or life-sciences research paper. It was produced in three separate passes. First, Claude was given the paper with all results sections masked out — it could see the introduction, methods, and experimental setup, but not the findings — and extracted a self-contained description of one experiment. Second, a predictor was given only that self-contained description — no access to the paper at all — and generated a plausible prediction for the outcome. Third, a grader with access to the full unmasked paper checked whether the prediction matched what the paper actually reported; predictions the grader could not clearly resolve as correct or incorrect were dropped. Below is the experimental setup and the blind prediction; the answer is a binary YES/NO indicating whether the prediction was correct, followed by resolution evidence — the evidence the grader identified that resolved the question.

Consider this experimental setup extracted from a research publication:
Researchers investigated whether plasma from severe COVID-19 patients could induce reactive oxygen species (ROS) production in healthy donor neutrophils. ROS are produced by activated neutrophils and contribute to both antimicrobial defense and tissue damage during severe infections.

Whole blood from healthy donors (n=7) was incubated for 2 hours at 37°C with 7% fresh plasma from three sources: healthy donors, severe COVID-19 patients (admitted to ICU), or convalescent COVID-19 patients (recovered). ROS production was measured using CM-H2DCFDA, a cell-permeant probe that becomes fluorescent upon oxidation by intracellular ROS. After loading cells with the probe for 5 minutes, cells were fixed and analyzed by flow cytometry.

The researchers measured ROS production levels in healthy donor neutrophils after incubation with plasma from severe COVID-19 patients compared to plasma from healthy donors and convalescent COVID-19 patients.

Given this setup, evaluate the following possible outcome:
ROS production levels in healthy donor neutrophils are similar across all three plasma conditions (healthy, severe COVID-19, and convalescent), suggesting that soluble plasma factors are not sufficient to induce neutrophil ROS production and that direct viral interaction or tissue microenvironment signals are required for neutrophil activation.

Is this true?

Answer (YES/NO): NO